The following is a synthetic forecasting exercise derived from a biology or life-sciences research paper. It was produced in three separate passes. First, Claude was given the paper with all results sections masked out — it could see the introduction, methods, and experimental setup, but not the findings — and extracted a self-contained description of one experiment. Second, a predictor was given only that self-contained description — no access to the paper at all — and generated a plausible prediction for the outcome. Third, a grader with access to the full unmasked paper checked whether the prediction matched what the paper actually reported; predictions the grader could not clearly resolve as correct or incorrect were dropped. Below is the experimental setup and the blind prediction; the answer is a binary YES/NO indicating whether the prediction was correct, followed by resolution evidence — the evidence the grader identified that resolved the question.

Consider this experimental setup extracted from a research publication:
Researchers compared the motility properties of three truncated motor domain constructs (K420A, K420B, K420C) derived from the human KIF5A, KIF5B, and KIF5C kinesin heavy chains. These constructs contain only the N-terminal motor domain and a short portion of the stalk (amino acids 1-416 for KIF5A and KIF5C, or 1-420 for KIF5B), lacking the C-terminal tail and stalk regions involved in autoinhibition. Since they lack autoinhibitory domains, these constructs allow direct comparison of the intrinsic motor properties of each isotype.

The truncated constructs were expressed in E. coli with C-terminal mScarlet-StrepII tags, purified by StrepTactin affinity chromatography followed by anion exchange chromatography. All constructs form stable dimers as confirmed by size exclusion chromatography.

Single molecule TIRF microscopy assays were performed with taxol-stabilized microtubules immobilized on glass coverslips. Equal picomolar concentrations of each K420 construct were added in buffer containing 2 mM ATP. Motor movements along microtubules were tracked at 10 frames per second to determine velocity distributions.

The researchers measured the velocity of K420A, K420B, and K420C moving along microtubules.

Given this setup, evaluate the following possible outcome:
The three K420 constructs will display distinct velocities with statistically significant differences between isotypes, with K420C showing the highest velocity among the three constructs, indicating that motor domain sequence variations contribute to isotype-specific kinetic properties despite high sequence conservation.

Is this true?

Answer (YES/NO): NO